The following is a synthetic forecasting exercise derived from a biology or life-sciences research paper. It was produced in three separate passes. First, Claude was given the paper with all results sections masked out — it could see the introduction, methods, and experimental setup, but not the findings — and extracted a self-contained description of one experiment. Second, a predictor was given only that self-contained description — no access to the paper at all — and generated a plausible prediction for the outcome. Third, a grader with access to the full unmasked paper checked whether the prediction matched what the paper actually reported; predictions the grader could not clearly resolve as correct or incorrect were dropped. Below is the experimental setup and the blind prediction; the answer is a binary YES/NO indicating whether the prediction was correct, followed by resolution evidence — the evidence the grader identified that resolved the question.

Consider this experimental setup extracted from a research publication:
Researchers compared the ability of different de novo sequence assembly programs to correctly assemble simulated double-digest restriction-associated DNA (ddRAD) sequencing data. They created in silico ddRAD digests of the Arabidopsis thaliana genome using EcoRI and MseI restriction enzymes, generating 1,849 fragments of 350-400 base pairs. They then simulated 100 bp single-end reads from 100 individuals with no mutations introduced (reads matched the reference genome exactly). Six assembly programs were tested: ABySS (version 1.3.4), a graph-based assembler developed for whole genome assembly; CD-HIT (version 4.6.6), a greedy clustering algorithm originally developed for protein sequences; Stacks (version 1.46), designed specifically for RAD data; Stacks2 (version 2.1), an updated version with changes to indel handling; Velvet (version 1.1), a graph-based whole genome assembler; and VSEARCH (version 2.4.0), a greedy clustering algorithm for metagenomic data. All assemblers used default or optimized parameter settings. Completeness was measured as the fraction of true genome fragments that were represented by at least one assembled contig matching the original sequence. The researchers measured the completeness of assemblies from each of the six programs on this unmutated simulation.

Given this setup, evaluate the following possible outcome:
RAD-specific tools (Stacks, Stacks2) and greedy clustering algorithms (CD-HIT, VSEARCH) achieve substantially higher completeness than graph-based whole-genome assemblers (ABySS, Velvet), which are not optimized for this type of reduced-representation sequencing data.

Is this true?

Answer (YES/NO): NO